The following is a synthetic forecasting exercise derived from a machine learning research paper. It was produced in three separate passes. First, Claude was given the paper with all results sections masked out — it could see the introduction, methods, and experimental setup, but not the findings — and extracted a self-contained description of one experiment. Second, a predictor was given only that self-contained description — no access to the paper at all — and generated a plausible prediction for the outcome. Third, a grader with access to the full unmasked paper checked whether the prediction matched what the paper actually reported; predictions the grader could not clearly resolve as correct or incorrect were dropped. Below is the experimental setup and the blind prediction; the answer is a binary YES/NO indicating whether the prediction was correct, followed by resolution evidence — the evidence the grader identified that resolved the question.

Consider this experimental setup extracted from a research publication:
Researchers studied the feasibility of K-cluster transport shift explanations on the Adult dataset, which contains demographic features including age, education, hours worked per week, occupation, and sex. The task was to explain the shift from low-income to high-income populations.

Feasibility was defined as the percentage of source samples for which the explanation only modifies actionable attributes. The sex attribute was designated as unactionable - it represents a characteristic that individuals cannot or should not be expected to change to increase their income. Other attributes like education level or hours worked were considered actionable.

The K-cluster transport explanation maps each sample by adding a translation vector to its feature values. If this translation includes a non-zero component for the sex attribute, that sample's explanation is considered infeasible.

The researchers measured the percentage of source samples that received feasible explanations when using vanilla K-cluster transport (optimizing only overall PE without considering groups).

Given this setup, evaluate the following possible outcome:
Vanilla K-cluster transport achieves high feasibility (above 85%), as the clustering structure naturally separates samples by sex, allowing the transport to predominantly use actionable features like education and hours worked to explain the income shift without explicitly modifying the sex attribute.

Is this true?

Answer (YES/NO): NO